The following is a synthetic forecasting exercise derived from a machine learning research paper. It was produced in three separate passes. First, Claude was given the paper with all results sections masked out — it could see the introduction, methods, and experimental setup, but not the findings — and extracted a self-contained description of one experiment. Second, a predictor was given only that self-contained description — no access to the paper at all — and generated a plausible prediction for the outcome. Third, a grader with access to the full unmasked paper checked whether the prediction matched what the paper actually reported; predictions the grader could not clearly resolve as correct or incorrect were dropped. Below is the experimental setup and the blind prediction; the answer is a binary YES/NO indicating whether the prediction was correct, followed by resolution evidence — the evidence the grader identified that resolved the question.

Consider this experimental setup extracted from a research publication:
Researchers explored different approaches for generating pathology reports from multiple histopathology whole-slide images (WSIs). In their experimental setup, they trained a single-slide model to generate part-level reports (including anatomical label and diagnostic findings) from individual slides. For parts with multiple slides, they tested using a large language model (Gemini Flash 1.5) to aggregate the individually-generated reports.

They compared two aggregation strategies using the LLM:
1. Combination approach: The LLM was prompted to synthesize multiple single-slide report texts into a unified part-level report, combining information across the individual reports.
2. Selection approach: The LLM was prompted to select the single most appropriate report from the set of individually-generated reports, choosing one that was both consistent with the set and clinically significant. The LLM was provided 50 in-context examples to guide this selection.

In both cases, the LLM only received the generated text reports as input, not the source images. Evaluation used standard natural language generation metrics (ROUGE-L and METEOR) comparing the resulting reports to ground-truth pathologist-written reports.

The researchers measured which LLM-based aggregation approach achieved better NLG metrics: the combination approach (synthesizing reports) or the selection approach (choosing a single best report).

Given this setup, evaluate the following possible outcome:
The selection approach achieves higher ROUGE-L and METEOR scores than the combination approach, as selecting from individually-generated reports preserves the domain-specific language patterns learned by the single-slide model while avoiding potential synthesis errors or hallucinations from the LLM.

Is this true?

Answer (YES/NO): YES